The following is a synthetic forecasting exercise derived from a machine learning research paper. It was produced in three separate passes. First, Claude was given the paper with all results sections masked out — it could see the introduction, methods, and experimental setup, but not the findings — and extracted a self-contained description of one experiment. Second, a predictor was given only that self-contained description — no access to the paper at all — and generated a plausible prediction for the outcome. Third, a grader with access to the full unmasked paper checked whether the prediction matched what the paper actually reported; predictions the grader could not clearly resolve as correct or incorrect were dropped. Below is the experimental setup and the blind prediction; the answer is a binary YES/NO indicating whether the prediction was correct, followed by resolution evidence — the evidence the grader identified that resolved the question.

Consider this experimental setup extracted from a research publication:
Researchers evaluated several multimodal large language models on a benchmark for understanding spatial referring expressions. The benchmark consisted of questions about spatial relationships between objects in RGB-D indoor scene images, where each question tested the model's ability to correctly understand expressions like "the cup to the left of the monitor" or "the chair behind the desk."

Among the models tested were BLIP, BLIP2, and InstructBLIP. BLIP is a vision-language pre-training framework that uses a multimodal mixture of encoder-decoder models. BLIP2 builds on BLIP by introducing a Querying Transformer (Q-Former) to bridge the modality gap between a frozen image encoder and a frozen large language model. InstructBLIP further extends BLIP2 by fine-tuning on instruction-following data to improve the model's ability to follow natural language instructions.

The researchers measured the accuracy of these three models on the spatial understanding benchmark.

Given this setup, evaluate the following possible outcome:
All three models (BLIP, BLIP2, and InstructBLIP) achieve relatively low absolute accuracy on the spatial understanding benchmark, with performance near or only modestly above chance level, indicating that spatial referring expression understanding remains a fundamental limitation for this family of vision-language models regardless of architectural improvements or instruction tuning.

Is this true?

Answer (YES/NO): NO